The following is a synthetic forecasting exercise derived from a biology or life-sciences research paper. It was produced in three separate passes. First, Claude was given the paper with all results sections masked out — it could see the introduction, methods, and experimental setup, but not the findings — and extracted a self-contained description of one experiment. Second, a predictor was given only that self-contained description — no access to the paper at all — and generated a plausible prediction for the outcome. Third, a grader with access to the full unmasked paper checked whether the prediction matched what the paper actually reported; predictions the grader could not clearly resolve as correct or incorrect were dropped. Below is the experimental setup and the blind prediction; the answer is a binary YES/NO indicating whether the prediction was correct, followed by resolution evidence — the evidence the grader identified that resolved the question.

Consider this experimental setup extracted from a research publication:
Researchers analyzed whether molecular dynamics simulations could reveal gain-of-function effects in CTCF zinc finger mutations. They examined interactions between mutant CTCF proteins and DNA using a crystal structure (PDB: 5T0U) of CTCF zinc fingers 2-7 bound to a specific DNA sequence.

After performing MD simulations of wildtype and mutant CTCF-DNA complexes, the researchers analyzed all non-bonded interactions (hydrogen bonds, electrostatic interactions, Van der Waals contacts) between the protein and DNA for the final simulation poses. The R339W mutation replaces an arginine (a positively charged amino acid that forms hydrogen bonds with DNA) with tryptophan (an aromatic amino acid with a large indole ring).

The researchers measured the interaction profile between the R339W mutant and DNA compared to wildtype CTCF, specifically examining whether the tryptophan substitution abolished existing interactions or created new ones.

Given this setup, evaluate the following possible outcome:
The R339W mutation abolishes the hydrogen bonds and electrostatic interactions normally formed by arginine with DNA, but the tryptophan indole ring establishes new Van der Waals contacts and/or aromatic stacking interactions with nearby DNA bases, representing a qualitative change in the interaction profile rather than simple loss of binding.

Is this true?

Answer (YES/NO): NO